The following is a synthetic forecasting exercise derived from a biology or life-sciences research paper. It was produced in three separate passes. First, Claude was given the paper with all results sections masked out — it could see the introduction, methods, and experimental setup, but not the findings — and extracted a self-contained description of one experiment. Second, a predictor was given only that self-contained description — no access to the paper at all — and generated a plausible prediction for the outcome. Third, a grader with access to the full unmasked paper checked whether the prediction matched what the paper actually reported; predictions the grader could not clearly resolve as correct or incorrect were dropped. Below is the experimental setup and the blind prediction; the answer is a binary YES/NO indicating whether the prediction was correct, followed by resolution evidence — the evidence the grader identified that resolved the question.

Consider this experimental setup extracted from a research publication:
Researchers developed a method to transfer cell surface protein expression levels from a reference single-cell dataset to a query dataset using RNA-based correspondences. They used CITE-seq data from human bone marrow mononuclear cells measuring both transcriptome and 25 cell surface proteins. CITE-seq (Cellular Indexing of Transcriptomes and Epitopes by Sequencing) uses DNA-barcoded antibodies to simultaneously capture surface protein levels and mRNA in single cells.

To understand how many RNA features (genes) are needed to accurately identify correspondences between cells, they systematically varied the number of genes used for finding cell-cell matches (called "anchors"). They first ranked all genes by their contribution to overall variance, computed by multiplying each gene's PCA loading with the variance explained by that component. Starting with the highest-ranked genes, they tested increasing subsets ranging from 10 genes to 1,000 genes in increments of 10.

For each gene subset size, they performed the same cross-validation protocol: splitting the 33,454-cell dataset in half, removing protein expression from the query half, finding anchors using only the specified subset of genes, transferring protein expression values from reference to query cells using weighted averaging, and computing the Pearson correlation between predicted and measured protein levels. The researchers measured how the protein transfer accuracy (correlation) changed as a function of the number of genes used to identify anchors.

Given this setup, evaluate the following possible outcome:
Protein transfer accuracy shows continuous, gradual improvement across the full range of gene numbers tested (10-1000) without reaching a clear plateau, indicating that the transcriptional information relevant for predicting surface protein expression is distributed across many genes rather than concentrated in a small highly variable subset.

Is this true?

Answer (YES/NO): NO